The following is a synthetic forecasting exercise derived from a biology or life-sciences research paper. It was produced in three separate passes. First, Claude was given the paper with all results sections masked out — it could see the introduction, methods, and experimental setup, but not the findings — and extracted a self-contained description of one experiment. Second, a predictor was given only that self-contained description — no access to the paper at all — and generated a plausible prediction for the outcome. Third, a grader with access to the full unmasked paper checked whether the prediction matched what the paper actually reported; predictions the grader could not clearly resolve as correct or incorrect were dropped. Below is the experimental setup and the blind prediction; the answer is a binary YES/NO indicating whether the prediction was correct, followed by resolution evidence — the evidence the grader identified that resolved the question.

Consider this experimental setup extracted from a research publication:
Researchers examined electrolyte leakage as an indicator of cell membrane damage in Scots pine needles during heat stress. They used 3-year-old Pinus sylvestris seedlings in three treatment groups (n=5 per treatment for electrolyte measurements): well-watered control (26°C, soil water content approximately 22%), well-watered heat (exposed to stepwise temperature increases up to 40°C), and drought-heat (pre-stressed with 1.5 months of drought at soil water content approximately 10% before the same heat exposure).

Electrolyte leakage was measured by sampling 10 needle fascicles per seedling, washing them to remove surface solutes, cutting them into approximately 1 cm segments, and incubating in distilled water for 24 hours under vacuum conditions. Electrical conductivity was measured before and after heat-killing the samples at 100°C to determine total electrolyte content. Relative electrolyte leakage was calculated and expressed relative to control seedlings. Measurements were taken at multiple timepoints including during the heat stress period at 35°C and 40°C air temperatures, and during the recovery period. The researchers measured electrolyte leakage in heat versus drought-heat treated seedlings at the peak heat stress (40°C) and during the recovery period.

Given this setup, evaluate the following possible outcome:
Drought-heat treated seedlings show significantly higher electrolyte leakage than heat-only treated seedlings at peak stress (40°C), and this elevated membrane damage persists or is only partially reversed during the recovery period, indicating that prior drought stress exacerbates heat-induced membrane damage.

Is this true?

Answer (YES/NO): NO